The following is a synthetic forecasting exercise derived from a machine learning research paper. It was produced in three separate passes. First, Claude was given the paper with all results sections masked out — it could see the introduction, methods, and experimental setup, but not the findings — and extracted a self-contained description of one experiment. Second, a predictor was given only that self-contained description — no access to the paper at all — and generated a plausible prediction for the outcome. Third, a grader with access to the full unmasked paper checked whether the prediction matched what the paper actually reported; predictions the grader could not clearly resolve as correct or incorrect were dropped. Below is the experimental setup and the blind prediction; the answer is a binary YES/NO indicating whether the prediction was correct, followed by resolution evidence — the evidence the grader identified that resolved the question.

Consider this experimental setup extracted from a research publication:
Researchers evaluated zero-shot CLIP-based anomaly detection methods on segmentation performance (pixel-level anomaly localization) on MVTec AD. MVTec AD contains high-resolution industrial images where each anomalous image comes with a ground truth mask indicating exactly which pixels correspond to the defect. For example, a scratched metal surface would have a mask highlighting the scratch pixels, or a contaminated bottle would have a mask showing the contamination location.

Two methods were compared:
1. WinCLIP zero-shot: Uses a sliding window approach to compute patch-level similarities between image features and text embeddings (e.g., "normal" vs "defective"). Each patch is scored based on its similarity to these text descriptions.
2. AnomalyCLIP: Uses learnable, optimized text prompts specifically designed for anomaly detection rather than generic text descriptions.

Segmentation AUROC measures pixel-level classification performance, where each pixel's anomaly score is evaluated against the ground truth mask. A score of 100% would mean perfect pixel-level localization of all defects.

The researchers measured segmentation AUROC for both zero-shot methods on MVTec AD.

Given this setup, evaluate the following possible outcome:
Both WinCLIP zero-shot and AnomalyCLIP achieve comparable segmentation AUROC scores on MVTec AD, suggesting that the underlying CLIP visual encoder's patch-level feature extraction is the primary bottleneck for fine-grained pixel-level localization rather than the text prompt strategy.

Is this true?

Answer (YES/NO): NO